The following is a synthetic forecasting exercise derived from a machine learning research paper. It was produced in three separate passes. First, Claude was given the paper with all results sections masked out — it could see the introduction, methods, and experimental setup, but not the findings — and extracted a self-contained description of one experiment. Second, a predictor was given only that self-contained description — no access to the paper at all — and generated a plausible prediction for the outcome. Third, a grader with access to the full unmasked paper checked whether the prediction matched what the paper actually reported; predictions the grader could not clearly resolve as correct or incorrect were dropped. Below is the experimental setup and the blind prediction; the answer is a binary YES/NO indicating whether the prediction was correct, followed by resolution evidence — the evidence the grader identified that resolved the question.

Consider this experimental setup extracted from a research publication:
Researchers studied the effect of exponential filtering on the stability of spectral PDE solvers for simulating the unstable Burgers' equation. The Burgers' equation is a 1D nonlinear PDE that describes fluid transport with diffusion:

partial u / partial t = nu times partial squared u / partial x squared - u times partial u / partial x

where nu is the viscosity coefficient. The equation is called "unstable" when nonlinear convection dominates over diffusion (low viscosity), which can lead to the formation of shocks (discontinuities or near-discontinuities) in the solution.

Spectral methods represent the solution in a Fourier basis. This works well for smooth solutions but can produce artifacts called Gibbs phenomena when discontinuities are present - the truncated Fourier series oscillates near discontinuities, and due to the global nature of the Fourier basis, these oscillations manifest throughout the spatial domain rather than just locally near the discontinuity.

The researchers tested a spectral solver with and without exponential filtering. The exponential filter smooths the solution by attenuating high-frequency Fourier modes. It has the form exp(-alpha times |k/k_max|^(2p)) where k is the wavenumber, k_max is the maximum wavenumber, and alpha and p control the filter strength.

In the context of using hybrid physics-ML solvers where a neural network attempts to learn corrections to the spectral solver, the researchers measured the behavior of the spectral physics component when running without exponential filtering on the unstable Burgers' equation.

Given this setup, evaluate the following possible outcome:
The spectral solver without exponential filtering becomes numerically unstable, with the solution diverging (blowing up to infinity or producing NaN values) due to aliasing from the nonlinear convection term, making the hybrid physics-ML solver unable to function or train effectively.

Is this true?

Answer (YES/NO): YES